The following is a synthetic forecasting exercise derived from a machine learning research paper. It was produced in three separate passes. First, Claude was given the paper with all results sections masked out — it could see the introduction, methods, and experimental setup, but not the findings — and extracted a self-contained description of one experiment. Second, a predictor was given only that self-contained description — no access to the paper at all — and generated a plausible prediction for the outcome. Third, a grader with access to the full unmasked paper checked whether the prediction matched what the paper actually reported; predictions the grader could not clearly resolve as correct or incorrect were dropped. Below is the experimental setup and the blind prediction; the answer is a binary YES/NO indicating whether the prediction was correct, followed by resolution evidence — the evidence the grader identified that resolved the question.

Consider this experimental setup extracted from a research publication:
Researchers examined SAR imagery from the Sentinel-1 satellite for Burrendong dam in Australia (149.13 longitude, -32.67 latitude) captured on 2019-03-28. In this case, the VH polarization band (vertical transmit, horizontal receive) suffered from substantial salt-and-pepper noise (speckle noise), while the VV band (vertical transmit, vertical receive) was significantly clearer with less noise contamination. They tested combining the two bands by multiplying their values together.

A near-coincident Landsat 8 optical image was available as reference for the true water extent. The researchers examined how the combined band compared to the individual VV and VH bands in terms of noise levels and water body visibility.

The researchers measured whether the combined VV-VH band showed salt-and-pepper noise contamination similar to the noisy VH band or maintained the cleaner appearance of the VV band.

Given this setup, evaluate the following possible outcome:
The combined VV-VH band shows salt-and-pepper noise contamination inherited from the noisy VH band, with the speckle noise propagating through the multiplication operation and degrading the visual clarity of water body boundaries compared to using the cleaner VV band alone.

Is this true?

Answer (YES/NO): NO